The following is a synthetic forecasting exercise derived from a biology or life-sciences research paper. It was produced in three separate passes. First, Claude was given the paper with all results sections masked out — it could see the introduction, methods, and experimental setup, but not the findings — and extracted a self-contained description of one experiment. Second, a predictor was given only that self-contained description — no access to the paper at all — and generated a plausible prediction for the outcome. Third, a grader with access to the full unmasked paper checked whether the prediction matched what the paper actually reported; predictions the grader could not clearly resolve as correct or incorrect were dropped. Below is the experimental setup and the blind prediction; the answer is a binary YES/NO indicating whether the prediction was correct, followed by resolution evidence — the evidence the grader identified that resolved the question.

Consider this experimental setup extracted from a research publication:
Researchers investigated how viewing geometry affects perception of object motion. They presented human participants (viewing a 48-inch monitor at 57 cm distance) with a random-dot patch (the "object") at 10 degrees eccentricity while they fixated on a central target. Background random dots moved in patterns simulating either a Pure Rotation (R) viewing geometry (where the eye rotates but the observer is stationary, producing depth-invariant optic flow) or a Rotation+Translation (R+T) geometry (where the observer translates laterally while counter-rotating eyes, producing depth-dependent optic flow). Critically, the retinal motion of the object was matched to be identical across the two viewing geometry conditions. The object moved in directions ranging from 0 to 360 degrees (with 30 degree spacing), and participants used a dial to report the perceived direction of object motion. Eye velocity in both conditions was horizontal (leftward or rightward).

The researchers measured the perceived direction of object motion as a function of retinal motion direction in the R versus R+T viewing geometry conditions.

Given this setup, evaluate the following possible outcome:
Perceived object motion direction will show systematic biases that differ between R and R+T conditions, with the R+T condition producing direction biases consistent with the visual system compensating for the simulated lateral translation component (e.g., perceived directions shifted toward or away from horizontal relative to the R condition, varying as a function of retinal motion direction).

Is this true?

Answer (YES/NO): YES